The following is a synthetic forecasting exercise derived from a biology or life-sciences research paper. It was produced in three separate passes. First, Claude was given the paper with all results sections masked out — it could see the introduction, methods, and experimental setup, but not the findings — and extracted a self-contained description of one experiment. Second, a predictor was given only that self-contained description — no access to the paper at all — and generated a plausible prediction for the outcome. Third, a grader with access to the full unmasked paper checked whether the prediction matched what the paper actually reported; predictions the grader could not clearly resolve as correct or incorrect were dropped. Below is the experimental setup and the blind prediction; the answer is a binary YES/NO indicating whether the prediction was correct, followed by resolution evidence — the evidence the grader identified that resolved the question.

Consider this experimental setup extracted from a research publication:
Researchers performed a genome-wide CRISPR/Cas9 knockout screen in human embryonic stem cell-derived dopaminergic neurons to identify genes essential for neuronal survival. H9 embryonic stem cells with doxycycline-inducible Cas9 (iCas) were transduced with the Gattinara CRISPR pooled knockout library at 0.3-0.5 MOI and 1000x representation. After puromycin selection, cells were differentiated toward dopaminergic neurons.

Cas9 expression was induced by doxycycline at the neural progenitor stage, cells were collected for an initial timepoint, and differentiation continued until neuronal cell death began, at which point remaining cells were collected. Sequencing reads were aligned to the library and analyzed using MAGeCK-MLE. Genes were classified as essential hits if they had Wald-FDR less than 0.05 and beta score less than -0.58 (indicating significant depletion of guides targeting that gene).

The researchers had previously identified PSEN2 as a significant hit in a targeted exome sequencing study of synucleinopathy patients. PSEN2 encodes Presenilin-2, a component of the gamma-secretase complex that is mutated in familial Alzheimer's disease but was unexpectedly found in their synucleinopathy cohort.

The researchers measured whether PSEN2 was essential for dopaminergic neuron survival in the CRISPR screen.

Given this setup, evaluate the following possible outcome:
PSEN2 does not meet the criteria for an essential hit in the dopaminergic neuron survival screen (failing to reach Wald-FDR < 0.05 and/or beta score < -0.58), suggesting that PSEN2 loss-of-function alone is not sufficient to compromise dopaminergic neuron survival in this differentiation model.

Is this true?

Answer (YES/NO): NO